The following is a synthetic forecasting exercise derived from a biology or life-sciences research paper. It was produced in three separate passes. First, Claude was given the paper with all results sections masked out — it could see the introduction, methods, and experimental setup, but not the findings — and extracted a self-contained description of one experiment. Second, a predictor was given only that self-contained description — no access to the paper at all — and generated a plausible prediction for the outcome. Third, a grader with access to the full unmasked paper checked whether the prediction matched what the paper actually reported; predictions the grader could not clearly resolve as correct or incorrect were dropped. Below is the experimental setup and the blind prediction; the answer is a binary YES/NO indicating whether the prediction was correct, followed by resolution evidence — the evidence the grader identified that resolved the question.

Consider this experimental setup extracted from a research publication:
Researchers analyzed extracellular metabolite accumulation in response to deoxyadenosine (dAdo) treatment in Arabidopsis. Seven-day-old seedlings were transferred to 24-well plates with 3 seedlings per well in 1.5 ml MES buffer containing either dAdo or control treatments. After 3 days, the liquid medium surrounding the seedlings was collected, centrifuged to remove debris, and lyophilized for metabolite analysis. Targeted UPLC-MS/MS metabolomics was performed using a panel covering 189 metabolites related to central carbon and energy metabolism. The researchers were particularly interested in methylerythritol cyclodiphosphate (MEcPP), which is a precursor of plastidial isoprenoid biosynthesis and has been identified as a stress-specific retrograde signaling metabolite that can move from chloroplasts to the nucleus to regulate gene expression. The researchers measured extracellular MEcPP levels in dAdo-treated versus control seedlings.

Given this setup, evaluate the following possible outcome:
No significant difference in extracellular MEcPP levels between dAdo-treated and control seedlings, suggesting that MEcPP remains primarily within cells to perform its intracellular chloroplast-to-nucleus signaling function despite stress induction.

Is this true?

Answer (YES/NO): NO